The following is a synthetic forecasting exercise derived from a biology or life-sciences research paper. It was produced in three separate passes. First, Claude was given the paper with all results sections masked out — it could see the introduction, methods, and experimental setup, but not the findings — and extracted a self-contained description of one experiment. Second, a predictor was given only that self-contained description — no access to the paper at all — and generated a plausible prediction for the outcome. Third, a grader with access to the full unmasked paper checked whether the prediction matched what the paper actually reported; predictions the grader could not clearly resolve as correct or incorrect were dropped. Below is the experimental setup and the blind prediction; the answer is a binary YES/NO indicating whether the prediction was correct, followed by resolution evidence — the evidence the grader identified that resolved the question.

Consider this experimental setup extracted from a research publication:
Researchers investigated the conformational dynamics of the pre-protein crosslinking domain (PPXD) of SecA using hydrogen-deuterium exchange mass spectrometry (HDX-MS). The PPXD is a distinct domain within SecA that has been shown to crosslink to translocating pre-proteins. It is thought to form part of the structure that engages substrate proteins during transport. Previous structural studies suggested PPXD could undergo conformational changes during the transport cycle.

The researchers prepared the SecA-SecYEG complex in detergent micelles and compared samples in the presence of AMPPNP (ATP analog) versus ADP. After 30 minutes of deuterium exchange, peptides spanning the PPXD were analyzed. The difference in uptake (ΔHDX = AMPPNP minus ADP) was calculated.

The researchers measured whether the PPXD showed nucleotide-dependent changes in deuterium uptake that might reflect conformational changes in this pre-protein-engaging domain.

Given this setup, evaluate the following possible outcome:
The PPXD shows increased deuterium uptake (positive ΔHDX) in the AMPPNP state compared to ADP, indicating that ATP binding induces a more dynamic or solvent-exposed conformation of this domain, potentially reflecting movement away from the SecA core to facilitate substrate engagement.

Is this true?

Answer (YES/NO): NO